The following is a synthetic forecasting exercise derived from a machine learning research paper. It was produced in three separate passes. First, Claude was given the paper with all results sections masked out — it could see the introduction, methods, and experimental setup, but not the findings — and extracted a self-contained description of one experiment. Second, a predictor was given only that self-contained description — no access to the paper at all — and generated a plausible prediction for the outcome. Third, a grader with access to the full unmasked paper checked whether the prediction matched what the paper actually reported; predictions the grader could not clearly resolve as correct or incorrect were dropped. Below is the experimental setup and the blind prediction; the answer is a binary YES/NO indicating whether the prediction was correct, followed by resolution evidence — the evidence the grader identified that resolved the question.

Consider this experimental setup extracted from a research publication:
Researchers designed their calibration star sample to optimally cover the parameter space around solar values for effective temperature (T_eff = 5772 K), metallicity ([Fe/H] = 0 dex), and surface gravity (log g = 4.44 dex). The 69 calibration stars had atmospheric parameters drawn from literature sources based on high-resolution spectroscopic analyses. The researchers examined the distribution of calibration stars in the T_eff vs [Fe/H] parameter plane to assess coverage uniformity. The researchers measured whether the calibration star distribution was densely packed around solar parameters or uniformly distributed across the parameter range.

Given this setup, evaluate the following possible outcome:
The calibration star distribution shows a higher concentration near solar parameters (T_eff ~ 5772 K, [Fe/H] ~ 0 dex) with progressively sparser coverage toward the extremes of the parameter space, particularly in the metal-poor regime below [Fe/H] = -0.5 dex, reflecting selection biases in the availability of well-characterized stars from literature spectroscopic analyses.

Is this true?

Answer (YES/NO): NO